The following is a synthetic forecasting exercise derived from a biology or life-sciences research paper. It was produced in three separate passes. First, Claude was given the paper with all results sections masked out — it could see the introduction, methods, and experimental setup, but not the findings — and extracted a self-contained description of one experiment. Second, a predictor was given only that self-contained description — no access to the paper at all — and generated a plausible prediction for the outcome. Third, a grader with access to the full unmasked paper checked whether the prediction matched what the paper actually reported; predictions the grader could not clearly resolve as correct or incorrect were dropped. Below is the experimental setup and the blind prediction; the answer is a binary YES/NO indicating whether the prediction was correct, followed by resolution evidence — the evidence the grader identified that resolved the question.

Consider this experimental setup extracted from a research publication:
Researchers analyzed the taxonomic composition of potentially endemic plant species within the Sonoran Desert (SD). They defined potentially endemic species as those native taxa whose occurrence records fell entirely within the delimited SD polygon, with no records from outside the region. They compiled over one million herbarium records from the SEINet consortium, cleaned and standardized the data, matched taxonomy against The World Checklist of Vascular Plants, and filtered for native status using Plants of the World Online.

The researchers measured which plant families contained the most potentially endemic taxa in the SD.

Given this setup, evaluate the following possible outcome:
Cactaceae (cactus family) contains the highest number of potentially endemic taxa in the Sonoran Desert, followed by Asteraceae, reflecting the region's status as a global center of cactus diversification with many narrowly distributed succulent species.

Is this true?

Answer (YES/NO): YES